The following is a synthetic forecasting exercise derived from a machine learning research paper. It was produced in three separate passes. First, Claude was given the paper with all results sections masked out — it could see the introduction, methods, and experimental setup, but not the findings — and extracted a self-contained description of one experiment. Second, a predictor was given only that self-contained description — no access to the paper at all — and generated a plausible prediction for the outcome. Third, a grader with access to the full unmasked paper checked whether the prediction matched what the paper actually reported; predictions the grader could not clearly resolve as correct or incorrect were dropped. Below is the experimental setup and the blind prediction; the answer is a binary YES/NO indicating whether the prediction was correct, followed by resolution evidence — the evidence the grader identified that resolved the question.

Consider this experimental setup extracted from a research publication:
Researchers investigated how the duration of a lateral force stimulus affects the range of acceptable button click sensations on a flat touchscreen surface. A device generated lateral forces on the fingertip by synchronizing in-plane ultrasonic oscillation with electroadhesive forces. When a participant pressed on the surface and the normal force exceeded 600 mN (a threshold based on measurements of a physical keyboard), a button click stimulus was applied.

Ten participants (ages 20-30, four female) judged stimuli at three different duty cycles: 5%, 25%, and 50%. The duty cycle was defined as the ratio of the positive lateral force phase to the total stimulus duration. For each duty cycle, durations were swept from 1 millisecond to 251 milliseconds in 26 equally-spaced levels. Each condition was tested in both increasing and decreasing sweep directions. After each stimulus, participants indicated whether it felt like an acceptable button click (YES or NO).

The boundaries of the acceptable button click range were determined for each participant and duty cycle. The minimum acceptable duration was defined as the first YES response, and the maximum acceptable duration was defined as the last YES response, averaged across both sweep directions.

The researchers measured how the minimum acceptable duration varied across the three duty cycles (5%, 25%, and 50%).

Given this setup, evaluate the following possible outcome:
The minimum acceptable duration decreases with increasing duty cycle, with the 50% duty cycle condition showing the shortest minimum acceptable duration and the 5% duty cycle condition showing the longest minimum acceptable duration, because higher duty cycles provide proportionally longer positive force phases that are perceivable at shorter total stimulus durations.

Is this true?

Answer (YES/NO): YES